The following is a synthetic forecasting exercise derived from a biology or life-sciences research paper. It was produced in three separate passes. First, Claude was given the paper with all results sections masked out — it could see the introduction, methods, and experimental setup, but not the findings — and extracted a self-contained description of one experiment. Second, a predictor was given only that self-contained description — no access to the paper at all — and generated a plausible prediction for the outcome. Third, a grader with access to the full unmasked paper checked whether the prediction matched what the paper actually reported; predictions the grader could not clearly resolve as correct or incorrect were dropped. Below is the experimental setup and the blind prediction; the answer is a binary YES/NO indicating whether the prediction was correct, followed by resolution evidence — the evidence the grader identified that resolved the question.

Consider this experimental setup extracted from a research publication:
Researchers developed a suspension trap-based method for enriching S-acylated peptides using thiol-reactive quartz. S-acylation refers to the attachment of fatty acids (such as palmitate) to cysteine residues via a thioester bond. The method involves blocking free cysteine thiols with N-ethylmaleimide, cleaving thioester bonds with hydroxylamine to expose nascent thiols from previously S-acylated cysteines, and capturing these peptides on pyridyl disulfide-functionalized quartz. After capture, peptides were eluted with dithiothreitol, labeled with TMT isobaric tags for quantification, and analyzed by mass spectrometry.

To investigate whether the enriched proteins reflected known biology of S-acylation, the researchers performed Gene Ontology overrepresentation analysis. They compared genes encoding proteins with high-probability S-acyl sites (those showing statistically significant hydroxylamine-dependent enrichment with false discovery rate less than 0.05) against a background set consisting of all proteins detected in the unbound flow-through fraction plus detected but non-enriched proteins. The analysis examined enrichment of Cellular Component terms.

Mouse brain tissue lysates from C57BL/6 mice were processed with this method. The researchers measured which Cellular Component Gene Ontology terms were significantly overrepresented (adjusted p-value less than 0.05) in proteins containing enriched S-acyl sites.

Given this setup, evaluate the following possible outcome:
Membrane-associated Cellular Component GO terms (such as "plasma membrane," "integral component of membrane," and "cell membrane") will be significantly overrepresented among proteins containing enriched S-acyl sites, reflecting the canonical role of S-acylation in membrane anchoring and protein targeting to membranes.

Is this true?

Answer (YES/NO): YES